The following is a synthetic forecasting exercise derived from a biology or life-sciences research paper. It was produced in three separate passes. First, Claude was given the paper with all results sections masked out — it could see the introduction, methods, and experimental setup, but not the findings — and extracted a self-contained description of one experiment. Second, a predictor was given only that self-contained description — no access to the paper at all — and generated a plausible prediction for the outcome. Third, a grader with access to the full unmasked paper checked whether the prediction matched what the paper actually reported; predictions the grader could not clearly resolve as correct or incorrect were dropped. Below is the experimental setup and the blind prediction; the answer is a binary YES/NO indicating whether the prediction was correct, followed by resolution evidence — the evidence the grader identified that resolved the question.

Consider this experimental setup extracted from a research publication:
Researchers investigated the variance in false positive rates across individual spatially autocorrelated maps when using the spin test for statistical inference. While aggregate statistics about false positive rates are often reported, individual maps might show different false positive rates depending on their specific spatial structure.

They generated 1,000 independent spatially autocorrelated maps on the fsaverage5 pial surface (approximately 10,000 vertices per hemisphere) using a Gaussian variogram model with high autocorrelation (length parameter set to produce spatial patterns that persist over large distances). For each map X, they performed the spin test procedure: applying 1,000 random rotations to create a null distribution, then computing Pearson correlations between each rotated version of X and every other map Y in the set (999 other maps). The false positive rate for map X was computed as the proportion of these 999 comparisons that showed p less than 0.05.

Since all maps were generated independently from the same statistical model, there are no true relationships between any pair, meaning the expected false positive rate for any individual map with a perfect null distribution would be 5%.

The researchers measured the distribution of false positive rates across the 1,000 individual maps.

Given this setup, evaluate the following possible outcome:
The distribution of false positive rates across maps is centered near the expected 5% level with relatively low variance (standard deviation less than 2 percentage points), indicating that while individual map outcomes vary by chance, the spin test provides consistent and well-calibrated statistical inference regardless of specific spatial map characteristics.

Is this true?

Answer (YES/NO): NO